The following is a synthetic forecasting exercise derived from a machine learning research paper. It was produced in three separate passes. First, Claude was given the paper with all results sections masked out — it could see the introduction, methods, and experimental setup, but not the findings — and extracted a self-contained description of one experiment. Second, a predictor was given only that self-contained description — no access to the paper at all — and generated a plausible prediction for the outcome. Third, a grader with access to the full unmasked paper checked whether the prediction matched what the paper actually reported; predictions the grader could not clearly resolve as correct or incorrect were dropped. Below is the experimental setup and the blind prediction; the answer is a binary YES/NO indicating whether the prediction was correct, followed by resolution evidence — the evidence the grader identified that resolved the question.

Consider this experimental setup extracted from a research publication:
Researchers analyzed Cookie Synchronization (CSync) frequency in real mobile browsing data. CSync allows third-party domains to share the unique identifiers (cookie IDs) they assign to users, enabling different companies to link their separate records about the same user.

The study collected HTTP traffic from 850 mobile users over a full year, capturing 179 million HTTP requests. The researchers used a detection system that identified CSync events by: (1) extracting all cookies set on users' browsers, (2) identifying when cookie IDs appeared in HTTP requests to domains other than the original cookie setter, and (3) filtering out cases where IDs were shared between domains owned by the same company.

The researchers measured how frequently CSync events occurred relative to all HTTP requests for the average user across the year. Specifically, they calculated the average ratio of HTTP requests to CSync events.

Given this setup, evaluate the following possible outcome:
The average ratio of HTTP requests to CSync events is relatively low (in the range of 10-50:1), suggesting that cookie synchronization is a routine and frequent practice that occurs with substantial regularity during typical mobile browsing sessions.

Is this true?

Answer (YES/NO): NO